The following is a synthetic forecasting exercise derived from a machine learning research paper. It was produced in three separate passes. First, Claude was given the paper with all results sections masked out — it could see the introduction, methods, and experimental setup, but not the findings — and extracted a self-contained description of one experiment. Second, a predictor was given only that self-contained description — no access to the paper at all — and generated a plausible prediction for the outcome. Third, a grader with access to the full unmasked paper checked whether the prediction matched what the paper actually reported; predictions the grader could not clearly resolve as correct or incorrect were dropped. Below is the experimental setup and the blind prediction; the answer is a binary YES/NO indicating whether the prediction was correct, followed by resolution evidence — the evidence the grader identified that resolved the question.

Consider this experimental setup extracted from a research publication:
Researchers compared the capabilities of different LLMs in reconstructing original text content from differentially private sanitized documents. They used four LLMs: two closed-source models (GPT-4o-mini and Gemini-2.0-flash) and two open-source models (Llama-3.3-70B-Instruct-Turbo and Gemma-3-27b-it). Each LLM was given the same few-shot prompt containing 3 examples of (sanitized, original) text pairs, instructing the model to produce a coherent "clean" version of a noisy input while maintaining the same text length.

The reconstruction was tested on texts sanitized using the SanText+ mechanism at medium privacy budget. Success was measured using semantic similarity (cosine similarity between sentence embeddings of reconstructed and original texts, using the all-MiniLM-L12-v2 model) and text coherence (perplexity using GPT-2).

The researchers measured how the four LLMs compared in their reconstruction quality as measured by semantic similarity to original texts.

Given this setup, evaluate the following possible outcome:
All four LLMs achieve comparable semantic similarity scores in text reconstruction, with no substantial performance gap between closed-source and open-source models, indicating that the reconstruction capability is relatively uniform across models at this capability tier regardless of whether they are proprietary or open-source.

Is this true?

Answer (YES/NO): YES